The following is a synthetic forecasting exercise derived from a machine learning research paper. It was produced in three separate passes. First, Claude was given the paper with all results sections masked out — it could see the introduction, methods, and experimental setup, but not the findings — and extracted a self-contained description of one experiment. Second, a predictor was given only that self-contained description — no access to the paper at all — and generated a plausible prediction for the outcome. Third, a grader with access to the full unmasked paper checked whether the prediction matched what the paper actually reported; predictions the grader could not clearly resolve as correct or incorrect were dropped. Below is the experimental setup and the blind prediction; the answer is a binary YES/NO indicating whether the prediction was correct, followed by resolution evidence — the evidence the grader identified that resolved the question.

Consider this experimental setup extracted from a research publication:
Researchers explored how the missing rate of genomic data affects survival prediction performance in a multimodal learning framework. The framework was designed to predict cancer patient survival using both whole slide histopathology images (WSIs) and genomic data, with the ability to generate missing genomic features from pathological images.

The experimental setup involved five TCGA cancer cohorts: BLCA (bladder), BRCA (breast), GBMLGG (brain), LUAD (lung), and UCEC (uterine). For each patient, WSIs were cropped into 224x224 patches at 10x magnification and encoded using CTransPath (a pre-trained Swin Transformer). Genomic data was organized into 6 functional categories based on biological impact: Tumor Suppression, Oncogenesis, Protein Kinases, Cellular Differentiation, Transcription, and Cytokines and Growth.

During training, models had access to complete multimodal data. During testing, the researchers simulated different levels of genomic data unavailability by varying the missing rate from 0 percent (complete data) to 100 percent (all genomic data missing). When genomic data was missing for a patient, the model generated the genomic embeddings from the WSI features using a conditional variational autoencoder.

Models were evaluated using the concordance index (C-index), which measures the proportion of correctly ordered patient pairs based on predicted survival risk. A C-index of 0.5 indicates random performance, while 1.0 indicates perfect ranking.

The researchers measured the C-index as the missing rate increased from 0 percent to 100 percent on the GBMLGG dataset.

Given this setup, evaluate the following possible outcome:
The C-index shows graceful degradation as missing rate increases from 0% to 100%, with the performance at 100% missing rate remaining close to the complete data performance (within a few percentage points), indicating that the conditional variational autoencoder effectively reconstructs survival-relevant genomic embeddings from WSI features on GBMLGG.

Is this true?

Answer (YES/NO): YES